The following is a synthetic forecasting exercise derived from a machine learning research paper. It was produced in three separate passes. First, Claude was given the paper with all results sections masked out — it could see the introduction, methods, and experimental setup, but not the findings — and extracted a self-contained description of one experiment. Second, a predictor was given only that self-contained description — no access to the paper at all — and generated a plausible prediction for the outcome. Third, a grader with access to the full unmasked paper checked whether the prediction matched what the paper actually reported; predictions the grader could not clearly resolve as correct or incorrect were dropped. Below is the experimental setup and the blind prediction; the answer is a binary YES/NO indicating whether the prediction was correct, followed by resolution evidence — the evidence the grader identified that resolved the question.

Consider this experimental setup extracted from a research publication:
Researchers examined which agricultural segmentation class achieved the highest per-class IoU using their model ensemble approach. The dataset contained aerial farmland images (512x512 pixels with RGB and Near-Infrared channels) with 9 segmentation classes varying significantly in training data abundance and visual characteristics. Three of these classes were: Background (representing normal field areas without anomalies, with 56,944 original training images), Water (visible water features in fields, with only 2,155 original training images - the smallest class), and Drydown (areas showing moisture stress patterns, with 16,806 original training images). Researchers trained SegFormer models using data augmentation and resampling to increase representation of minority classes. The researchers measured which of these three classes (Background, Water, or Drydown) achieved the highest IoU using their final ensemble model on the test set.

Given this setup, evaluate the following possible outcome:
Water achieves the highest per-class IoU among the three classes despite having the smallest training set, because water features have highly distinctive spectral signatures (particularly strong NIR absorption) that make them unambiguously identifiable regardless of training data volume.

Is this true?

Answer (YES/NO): YES